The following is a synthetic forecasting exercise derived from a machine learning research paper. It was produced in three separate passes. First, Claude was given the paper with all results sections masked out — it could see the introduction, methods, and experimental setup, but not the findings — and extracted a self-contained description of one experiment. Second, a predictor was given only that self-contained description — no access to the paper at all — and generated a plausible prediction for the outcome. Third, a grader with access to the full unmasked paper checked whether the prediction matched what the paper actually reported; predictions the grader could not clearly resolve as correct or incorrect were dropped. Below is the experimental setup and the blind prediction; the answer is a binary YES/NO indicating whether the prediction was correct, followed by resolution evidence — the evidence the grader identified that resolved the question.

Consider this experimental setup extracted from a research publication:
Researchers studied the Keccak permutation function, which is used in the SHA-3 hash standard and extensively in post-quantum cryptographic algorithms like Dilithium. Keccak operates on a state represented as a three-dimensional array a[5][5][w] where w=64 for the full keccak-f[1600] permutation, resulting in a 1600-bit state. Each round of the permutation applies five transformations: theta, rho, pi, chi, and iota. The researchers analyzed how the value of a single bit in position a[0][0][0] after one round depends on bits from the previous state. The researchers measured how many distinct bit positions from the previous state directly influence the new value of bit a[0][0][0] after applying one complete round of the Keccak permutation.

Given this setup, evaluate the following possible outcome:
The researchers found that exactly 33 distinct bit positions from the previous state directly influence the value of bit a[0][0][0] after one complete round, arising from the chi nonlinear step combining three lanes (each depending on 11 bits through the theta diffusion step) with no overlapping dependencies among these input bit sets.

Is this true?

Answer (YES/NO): YES